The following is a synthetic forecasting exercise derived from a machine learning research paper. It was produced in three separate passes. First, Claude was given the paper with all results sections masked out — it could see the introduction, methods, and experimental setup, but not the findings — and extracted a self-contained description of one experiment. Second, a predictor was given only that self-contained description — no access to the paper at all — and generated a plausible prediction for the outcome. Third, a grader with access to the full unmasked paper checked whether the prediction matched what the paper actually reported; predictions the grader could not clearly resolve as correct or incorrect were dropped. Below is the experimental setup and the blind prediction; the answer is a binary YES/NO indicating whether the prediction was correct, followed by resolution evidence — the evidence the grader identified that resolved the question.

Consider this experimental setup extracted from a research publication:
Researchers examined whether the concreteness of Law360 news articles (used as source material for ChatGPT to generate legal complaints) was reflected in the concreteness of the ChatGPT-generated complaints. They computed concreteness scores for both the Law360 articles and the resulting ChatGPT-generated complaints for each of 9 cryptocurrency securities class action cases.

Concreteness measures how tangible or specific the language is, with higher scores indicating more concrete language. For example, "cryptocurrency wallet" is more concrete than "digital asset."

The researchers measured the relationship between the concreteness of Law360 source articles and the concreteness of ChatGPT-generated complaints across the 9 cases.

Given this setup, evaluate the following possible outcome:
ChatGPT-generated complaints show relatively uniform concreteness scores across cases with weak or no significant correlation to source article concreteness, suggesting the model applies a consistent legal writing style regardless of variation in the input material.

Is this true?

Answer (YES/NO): NO